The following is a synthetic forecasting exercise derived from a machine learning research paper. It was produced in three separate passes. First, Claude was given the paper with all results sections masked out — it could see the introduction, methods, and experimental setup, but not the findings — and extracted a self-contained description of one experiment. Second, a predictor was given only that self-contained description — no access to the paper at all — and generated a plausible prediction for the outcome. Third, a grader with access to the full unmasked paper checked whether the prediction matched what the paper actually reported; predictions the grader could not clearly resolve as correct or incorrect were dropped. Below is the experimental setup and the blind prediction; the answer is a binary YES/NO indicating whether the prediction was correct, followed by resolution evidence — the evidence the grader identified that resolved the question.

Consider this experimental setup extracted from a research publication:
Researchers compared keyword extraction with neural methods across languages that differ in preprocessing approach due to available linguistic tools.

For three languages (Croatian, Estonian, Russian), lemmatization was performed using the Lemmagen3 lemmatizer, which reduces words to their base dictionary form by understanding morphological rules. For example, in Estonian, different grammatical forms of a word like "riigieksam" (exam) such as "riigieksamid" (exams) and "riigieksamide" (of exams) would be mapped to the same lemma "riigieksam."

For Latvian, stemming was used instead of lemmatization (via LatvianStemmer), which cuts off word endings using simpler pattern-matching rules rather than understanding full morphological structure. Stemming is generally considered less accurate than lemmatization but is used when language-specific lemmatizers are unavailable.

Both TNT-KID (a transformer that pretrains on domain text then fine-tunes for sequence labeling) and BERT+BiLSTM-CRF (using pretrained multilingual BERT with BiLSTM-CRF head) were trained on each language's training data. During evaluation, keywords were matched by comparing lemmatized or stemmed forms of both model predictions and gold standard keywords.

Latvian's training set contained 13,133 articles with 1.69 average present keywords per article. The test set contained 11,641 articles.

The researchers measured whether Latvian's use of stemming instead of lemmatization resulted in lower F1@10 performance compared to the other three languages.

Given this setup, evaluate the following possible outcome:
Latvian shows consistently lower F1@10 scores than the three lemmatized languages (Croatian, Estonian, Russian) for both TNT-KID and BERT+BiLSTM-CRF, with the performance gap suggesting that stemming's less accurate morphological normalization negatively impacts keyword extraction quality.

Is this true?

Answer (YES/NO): NO